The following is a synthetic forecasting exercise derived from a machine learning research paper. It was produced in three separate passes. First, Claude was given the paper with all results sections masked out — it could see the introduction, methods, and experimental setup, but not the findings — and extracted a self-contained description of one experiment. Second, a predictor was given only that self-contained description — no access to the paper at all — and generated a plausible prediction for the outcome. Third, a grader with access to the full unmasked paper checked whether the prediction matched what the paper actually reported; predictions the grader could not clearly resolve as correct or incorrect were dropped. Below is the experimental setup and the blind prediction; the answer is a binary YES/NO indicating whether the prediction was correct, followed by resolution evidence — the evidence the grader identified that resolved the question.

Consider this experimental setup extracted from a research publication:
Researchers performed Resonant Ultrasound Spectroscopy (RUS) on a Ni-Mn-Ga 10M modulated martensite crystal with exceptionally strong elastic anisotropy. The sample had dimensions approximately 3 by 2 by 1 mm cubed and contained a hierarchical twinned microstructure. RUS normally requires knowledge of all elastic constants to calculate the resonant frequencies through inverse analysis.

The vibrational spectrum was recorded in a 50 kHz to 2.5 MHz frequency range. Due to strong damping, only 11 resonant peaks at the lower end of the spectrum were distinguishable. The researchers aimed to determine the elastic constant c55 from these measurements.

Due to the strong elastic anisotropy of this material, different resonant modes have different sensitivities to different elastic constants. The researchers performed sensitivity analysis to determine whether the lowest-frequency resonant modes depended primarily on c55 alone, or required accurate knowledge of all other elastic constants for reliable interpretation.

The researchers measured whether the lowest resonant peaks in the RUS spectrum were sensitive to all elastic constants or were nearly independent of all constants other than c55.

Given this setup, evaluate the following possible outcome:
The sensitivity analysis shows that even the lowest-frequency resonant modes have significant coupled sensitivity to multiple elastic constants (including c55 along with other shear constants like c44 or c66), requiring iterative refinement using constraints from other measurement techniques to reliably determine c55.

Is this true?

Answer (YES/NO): NO